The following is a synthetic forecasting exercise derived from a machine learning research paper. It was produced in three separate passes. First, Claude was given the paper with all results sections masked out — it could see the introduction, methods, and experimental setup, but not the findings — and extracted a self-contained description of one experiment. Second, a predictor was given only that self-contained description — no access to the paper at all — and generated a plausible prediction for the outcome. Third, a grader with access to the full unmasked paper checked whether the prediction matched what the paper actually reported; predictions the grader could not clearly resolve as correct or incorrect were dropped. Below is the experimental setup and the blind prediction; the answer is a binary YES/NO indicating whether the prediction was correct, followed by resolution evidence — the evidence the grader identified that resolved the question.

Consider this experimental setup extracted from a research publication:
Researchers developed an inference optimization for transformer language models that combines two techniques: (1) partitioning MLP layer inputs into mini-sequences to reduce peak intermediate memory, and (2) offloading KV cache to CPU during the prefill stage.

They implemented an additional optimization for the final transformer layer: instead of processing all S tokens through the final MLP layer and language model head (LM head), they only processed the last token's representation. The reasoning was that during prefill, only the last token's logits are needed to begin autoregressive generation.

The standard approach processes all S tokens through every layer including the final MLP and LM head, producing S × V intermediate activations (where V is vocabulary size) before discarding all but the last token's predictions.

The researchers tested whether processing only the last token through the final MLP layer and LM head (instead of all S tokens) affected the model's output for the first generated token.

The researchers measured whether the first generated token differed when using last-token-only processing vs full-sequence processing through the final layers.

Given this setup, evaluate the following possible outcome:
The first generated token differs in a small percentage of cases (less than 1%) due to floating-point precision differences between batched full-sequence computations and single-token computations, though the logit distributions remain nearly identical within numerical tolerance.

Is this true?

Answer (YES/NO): NO